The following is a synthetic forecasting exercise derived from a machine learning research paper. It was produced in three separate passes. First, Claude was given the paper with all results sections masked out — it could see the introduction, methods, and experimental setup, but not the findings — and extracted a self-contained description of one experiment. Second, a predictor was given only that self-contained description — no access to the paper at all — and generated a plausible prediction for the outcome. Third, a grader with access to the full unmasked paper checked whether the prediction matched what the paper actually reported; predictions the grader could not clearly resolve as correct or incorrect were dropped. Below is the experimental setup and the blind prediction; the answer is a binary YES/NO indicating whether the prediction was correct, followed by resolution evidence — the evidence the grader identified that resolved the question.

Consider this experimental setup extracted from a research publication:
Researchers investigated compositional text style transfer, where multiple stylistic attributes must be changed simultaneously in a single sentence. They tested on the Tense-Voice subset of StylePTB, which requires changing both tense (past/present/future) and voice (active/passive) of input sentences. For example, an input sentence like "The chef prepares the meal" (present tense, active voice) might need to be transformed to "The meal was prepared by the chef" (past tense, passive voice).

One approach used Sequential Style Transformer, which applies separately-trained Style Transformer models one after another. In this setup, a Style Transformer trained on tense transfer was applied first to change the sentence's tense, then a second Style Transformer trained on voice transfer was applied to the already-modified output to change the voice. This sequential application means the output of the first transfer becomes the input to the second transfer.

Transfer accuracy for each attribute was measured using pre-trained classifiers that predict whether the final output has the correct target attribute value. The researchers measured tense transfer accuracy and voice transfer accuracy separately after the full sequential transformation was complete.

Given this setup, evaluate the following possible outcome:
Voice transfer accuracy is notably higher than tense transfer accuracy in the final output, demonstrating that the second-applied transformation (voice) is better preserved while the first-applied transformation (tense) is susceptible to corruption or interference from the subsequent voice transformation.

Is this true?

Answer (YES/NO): YES